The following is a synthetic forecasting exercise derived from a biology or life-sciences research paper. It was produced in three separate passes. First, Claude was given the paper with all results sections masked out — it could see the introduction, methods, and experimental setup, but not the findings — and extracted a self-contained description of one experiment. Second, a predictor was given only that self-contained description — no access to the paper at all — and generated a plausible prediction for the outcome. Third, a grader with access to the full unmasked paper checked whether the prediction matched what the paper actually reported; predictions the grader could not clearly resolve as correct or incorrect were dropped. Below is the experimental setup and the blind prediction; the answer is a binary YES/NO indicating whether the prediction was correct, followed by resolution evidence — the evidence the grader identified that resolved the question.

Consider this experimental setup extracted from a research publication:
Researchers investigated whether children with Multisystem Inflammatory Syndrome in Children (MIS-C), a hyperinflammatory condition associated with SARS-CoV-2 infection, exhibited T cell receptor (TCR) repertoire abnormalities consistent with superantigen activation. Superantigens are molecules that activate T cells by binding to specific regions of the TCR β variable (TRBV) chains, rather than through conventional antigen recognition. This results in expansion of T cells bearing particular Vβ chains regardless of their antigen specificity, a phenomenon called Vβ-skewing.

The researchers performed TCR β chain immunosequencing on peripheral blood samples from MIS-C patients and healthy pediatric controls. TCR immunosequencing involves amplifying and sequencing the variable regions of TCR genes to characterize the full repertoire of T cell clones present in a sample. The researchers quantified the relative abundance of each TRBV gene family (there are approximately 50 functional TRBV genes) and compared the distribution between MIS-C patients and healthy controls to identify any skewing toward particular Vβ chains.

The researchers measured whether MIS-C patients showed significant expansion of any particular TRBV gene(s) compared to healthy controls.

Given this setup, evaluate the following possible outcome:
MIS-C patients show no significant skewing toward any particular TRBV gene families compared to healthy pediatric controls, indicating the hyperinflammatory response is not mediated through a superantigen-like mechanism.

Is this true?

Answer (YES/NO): NO